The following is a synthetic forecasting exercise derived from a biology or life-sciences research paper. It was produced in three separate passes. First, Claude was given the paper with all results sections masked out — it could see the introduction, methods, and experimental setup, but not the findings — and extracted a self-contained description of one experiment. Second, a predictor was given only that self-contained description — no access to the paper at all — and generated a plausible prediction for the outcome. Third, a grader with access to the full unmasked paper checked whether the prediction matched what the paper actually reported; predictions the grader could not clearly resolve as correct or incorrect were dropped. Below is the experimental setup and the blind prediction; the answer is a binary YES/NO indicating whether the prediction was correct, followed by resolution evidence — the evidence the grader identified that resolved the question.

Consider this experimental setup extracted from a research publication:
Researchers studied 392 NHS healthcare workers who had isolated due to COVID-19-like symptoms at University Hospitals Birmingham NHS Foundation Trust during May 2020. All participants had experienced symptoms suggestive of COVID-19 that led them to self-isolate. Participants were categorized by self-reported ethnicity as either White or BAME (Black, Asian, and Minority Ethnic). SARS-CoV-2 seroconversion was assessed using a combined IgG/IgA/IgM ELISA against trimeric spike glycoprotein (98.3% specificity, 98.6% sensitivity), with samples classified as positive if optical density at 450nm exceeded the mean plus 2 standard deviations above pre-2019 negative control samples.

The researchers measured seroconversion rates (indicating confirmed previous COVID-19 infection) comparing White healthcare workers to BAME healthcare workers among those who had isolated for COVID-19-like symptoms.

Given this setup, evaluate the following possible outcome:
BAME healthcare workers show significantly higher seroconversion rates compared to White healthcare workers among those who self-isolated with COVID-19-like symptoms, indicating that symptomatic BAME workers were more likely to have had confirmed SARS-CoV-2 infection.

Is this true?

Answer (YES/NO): NO